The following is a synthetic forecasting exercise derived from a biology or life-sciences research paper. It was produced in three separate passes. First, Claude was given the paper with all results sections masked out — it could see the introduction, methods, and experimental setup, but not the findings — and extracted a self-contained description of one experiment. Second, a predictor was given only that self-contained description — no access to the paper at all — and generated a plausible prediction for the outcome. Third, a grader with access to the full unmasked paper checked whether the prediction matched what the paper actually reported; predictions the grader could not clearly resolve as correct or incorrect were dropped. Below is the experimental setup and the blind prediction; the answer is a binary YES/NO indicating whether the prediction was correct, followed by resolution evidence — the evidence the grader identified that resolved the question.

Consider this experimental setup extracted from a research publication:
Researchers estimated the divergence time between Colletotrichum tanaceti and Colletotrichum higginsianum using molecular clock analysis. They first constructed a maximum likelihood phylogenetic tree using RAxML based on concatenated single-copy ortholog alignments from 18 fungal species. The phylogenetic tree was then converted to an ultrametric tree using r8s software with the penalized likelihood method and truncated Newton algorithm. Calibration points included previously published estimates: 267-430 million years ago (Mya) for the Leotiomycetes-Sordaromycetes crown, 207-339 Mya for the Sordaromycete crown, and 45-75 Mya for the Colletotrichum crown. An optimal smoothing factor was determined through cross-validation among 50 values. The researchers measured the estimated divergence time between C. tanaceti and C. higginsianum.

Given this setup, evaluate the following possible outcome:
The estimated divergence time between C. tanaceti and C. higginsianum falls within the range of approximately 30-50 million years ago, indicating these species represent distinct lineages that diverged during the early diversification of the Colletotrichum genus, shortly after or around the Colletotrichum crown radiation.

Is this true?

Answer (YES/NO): NO